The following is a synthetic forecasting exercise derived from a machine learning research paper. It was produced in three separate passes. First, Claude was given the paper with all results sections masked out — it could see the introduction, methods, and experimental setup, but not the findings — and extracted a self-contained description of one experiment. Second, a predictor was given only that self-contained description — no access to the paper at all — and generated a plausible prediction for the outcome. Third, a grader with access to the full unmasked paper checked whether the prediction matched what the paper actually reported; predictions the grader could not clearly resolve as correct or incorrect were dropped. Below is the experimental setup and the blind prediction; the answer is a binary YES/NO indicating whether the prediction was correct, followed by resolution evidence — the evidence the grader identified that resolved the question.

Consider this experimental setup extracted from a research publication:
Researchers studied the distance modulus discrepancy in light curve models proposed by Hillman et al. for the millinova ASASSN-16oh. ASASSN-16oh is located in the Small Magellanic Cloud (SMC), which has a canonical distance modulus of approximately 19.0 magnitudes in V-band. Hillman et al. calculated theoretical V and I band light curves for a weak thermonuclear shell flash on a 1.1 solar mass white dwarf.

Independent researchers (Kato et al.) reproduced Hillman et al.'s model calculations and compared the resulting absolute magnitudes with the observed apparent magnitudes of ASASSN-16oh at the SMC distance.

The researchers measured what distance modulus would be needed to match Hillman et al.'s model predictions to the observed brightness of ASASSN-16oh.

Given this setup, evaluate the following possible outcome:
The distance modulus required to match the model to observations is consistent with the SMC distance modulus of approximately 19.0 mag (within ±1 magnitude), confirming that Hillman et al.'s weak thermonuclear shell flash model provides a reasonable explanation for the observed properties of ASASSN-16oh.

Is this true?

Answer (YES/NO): NO